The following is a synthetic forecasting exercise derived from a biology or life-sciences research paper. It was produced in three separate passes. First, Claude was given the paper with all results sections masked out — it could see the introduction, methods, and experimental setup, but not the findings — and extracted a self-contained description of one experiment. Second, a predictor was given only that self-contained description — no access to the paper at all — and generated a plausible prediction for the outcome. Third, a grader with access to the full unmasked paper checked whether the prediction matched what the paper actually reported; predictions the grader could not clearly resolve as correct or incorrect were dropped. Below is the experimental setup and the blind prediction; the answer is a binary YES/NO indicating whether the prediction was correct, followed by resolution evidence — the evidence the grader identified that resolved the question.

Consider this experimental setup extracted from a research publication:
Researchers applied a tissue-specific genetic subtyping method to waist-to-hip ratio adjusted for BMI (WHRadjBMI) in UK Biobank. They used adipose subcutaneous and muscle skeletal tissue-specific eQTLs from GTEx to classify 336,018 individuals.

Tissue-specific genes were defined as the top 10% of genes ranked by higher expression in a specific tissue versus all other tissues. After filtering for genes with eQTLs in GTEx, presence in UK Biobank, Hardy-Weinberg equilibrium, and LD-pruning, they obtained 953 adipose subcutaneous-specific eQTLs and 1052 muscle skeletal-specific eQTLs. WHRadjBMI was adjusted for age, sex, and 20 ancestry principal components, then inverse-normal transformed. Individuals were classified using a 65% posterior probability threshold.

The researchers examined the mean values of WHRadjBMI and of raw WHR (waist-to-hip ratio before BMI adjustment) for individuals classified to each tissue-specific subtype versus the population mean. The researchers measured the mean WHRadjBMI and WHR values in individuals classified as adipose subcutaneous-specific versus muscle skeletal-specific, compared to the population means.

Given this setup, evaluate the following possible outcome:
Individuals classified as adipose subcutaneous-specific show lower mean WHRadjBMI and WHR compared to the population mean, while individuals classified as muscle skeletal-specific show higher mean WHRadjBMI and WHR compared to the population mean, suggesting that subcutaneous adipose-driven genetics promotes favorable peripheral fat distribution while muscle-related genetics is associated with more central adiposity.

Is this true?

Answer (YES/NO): YES